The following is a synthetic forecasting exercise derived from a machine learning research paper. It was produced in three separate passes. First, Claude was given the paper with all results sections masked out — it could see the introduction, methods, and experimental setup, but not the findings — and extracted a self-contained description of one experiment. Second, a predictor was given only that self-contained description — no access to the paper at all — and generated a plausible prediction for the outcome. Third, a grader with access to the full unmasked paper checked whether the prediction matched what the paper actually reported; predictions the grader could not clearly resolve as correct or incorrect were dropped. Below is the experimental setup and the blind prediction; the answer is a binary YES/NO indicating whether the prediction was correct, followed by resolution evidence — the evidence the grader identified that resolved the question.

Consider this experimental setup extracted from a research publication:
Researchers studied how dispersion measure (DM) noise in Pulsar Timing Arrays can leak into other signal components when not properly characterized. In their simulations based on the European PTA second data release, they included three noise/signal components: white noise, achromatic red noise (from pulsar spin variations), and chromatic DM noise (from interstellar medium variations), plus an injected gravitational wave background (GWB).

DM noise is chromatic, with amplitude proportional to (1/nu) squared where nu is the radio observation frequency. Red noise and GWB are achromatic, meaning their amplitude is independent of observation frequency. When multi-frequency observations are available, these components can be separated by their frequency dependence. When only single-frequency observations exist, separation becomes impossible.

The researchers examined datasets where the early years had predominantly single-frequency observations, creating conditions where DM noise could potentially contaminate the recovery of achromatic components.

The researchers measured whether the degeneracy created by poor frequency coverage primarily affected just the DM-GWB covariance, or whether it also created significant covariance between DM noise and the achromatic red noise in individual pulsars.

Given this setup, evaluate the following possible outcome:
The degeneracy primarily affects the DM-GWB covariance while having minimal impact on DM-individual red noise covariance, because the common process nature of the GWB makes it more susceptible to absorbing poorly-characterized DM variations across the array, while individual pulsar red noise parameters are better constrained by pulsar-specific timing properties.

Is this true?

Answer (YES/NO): NO